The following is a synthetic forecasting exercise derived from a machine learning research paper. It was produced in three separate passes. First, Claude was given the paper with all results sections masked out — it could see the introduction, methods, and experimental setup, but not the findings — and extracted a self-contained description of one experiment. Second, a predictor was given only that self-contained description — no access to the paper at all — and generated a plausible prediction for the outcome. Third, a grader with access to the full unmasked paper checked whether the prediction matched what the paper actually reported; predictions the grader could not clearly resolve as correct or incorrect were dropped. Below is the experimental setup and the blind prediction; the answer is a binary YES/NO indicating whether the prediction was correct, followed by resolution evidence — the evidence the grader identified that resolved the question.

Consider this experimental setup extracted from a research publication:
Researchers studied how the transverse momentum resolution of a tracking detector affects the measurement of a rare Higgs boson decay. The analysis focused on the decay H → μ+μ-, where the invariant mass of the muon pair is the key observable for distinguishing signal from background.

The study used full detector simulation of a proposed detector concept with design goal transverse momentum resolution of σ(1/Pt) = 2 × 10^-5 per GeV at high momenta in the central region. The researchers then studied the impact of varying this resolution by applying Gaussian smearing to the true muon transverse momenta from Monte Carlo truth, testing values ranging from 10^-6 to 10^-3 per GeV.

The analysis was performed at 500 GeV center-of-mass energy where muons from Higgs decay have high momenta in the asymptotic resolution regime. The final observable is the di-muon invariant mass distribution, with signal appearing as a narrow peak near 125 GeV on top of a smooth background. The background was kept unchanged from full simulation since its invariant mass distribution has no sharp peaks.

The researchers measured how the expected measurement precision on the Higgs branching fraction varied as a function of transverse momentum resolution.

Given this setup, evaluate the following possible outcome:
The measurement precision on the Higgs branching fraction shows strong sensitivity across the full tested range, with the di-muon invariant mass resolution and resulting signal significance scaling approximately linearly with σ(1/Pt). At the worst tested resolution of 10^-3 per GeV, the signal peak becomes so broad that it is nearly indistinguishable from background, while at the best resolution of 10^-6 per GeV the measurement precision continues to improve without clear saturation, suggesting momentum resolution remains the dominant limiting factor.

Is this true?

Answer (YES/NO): NO